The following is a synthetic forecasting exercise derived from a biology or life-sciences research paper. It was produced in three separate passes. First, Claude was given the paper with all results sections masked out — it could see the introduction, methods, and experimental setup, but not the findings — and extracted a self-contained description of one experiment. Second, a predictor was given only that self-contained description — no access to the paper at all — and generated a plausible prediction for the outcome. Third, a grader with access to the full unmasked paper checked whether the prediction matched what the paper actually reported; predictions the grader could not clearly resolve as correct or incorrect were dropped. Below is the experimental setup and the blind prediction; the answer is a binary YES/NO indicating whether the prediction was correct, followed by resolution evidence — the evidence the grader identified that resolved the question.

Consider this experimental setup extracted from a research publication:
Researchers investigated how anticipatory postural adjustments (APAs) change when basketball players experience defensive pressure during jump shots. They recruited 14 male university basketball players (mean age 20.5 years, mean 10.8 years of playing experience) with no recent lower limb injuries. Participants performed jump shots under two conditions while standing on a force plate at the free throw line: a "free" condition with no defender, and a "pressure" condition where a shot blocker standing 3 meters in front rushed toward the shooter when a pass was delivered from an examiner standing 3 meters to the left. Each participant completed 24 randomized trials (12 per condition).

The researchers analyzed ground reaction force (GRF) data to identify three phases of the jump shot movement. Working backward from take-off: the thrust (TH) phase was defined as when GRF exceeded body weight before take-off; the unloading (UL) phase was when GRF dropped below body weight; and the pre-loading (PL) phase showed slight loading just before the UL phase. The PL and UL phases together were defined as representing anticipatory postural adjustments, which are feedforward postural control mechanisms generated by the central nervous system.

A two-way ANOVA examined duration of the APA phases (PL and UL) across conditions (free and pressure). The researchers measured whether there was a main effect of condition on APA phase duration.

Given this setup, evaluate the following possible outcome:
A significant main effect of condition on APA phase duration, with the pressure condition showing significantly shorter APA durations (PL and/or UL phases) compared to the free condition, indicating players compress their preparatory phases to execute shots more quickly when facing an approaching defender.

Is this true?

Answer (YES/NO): YES